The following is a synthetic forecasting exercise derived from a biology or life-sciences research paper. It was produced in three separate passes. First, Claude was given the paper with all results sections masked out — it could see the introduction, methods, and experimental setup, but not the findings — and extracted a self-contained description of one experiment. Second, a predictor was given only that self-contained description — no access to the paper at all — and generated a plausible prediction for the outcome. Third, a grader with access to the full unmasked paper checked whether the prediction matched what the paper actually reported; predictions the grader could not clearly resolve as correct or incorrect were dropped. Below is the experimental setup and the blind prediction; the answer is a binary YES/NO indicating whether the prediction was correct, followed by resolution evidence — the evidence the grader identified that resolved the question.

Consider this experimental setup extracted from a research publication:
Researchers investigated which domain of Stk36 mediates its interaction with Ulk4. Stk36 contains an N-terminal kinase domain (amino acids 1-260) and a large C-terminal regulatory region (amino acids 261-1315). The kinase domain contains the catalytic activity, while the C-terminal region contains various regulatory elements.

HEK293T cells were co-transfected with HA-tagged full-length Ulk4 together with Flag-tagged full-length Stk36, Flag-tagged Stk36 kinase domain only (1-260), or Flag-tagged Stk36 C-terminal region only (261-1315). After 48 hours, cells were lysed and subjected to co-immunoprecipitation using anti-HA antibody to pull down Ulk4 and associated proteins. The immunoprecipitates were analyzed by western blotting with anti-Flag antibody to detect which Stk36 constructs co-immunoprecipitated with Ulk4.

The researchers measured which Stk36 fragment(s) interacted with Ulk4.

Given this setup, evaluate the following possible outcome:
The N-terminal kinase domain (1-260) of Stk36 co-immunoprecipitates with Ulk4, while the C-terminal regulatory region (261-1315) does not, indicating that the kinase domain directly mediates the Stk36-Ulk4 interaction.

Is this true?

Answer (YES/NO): YES